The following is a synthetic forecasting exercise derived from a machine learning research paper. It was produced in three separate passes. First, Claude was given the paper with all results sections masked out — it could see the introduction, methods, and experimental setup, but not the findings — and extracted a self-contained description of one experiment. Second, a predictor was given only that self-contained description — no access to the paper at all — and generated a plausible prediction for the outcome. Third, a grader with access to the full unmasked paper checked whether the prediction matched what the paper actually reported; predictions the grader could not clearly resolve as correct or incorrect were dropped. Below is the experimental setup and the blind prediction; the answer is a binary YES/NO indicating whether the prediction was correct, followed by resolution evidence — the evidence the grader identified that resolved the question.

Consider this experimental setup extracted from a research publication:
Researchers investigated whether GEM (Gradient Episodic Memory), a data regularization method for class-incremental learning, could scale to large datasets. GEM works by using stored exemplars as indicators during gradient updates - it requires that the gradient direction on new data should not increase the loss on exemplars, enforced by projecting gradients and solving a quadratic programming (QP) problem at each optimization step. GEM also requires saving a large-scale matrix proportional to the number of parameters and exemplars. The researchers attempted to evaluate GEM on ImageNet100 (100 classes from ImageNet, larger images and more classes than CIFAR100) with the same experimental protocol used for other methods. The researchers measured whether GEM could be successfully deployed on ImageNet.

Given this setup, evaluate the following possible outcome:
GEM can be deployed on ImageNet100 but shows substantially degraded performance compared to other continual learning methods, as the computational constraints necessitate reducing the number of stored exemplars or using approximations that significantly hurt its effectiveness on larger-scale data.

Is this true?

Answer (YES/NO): NO